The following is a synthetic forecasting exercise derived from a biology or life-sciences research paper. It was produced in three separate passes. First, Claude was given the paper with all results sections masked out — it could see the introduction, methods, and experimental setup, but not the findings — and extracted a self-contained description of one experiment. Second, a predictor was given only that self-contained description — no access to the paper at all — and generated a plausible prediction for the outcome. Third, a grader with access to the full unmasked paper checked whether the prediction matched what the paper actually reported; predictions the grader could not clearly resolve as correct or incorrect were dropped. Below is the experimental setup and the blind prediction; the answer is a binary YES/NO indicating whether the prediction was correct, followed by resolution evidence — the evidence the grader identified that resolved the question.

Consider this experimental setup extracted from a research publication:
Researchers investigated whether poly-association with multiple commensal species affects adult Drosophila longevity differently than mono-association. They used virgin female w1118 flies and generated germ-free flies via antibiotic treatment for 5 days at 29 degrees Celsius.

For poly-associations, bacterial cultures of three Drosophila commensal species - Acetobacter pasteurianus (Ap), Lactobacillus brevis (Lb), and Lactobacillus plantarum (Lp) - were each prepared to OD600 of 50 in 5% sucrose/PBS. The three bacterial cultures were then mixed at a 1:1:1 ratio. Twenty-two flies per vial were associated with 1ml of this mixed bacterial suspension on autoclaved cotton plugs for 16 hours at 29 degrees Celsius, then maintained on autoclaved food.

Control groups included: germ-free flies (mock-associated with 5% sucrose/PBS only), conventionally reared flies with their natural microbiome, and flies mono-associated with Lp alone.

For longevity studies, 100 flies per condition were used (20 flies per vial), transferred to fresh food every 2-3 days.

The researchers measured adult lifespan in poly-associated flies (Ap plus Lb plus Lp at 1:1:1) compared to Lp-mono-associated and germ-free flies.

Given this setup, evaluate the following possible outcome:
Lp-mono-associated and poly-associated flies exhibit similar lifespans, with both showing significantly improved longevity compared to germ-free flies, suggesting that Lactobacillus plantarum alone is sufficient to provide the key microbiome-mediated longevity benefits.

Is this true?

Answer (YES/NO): NO